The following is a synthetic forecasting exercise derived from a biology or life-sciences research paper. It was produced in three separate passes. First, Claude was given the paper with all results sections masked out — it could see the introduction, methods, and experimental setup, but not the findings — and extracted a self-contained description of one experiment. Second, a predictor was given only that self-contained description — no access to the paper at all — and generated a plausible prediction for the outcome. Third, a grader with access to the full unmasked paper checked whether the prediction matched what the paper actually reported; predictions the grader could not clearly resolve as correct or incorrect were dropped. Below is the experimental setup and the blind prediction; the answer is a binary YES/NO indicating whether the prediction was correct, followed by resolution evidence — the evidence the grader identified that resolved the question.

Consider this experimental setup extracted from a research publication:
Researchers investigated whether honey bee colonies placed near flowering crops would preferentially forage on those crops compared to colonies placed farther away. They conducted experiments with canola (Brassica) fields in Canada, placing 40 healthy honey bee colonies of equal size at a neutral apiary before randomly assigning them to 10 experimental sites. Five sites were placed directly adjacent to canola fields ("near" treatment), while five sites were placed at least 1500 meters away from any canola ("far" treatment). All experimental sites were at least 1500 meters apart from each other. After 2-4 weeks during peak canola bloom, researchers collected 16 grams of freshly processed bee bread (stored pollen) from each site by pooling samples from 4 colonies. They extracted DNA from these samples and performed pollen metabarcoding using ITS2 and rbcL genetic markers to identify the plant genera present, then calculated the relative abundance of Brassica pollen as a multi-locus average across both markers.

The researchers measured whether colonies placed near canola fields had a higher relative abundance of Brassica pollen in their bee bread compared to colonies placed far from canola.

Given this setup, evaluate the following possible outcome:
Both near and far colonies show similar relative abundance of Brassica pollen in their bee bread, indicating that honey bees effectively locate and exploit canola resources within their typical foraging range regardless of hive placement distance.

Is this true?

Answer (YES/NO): YES